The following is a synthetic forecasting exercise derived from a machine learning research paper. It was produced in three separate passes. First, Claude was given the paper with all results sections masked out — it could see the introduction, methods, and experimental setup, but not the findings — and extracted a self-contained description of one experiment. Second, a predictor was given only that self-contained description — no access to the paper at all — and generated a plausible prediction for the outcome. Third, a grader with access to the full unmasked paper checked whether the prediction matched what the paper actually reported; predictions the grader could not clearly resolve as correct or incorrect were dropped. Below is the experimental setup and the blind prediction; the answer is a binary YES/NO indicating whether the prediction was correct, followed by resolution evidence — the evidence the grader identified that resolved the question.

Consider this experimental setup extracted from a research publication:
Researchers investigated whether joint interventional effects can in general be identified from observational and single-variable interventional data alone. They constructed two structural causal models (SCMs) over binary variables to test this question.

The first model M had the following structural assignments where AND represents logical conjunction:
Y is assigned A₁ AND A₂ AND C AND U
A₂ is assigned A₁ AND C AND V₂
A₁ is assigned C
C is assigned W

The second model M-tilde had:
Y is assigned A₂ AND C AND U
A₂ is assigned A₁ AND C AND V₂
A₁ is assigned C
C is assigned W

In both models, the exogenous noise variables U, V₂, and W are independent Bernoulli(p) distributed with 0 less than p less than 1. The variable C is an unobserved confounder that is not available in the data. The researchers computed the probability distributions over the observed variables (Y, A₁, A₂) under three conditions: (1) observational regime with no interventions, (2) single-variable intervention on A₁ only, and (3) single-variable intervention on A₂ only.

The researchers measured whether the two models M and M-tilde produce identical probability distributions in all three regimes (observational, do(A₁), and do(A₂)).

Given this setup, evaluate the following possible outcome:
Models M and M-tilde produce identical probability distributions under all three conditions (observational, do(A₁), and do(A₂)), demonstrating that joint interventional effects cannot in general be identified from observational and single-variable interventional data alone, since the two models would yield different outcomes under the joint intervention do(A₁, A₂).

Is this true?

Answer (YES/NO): YES